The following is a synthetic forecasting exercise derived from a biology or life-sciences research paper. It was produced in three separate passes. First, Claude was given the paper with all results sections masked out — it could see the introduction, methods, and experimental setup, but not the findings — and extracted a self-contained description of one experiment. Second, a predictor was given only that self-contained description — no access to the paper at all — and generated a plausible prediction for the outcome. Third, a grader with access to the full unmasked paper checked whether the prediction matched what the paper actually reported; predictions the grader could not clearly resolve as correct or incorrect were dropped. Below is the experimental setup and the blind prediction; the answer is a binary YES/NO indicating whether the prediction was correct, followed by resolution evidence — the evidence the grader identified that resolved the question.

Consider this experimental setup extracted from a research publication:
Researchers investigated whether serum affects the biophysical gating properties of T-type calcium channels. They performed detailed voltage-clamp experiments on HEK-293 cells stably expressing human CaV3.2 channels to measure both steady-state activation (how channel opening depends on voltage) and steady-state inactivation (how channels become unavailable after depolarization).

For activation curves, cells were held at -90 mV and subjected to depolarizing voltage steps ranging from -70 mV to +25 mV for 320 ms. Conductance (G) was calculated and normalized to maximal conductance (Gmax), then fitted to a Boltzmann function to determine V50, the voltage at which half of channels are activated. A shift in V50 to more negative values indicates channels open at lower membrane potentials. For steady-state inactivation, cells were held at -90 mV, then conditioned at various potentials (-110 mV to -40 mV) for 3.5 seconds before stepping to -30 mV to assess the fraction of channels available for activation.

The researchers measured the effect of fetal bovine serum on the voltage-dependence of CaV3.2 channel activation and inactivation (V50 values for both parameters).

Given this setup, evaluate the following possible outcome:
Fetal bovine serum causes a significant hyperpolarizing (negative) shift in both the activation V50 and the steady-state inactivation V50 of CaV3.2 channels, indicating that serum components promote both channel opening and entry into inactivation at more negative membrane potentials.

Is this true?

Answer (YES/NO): NO